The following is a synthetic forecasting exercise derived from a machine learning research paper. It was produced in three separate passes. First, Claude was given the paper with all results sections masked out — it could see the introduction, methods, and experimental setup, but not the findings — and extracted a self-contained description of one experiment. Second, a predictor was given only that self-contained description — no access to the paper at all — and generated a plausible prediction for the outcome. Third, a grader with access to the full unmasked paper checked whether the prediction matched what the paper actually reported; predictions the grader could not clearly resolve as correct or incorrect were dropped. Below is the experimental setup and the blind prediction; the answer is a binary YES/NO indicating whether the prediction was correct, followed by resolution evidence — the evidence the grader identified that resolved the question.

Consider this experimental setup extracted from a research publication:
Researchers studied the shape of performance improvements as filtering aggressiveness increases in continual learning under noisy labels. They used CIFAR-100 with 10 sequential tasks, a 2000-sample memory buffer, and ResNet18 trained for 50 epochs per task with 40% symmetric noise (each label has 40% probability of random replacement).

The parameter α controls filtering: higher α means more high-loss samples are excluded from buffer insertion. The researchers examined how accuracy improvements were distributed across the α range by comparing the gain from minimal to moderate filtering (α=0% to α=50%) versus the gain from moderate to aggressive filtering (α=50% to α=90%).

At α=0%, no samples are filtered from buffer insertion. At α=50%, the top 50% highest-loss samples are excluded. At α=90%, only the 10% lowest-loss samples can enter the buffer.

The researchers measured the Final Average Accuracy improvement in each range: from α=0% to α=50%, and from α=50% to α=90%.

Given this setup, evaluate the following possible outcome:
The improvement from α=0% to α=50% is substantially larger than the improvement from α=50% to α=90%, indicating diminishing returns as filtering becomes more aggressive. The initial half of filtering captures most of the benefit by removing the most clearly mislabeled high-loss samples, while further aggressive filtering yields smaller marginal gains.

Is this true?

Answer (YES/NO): YES